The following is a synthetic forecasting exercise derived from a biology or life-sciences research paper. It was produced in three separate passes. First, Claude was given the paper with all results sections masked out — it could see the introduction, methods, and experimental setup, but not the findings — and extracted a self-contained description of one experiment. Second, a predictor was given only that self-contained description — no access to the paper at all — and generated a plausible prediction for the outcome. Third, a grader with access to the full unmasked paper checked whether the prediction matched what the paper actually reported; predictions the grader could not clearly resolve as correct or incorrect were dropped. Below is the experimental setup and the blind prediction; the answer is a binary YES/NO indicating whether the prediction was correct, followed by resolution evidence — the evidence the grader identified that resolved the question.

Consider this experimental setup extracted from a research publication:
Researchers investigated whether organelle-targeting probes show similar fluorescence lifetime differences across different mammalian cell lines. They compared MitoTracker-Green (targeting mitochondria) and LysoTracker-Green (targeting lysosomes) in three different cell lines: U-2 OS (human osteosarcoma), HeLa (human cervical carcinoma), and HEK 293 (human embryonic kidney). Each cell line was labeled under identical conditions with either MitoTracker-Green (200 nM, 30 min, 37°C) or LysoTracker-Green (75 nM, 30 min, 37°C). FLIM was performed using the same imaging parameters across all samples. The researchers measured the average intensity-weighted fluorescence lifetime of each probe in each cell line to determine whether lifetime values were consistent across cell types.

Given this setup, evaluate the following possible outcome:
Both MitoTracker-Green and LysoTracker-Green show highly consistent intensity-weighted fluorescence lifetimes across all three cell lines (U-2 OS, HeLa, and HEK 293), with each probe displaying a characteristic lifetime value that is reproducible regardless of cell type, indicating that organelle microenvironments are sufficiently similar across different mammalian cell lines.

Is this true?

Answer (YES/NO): NO